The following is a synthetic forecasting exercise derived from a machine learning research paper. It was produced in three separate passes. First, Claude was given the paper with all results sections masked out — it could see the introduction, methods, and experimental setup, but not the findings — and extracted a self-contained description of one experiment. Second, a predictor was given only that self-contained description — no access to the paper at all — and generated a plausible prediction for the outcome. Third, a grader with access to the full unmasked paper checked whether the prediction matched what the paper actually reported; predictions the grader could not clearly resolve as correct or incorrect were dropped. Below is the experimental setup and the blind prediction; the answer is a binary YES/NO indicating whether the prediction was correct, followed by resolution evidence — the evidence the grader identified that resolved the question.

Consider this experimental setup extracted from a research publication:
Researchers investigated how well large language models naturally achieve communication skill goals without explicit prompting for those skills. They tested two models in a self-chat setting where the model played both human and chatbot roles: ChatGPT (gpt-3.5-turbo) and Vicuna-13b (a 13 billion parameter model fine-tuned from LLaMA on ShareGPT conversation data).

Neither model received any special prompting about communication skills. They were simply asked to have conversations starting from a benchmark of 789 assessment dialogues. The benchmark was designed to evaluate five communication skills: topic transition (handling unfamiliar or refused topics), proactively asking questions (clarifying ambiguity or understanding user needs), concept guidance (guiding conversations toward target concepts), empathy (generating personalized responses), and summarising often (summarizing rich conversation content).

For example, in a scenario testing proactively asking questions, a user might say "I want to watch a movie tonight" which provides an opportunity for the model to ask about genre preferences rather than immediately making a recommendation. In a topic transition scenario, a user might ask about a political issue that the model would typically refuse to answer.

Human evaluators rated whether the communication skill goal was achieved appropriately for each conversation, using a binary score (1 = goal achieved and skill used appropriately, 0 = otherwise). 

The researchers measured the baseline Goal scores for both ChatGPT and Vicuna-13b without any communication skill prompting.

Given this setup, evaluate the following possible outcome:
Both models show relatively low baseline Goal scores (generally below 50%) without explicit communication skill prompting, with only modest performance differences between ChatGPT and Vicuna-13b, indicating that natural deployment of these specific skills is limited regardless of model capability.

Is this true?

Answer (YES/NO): NO